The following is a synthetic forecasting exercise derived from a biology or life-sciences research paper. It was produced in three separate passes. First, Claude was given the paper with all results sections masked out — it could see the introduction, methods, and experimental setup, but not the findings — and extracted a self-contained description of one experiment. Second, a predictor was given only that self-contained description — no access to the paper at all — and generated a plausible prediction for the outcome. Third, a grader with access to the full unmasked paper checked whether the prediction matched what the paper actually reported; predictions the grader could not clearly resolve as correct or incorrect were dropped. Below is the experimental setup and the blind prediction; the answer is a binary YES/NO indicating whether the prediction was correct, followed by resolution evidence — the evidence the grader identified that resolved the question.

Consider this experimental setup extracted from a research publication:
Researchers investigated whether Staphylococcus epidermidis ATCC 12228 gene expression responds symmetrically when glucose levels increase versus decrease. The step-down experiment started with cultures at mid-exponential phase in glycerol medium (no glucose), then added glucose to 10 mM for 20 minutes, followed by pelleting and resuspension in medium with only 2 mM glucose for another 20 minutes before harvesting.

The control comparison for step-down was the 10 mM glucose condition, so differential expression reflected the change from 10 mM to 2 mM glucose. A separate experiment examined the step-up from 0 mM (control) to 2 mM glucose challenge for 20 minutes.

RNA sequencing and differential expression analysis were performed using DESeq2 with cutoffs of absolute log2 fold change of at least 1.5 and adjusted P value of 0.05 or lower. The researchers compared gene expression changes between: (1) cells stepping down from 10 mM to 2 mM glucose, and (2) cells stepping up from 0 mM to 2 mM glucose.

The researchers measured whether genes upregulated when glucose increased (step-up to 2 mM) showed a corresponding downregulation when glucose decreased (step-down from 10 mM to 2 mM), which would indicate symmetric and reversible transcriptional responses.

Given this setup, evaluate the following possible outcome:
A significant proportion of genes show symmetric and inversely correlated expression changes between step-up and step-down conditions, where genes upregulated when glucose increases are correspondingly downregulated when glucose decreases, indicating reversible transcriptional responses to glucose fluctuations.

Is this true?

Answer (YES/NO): NO